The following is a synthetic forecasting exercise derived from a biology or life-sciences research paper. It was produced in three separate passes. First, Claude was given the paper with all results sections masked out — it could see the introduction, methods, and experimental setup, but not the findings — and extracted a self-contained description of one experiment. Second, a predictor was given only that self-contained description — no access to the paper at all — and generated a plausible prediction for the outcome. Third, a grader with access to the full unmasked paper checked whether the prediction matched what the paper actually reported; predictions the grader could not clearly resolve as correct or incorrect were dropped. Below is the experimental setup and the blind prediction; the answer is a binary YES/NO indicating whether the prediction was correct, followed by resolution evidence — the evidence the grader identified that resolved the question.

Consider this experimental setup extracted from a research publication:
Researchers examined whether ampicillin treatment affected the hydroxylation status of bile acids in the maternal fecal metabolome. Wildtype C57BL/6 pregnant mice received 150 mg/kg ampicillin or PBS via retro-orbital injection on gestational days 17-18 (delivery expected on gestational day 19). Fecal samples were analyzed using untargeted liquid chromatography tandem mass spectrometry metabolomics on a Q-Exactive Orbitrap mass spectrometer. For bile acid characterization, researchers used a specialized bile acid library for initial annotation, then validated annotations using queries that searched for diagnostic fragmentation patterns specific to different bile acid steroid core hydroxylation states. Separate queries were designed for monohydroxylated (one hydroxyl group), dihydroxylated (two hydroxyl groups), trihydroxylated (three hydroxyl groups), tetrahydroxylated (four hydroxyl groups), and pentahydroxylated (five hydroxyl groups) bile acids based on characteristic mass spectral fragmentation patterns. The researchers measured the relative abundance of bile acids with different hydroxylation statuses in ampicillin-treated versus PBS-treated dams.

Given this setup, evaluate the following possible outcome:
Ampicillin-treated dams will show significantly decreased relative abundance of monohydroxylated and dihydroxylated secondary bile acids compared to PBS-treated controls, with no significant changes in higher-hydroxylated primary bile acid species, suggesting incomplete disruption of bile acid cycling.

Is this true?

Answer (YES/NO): NO